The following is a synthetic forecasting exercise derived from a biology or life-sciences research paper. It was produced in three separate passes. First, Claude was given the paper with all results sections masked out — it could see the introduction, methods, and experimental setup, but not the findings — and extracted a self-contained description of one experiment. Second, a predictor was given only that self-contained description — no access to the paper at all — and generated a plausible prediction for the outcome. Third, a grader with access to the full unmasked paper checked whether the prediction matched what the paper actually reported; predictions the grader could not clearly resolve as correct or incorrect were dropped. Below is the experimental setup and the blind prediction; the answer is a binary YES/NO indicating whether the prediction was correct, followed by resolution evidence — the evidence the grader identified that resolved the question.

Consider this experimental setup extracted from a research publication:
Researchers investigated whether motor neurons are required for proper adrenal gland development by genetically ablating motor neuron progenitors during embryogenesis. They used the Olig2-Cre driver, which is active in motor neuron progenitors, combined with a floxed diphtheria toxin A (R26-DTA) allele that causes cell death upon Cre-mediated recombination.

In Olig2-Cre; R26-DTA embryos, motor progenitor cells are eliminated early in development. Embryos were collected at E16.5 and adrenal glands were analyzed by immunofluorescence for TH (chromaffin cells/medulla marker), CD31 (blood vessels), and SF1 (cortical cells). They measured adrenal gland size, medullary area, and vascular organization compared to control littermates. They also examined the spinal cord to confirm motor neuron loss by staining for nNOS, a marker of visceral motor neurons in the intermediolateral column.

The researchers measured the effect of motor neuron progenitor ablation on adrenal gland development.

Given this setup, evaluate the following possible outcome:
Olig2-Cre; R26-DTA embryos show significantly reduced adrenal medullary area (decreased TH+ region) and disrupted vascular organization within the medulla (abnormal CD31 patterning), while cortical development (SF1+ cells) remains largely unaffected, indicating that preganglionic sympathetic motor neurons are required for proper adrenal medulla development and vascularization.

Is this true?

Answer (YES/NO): NO